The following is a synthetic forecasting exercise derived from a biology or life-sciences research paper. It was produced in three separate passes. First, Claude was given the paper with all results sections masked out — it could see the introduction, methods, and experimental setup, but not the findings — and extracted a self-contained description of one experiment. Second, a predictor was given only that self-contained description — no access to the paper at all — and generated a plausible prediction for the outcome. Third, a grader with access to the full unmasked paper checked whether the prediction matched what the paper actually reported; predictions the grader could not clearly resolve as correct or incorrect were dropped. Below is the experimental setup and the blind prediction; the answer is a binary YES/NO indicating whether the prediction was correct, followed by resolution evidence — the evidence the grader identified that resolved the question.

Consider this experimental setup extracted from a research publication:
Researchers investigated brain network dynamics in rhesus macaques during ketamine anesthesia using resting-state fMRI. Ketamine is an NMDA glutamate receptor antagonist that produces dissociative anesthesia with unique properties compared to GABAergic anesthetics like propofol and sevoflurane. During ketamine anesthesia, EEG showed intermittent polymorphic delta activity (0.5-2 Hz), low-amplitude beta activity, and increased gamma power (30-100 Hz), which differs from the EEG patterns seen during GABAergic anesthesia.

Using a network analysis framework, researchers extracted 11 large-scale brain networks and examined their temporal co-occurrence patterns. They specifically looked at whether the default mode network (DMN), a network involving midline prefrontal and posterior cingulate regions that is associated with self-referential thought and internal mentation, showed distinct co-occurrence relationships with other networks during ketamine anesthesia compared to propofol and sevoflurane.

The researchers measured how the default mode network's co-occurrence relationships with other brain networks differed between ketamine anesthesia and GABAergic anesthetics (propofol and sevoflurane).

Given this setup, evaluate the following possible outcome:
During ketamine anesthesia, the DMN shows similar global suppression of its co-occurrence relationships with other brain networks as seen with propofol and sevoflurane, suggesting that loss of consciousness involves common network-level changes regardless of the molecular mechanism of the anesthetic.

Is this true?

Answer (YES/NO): NO